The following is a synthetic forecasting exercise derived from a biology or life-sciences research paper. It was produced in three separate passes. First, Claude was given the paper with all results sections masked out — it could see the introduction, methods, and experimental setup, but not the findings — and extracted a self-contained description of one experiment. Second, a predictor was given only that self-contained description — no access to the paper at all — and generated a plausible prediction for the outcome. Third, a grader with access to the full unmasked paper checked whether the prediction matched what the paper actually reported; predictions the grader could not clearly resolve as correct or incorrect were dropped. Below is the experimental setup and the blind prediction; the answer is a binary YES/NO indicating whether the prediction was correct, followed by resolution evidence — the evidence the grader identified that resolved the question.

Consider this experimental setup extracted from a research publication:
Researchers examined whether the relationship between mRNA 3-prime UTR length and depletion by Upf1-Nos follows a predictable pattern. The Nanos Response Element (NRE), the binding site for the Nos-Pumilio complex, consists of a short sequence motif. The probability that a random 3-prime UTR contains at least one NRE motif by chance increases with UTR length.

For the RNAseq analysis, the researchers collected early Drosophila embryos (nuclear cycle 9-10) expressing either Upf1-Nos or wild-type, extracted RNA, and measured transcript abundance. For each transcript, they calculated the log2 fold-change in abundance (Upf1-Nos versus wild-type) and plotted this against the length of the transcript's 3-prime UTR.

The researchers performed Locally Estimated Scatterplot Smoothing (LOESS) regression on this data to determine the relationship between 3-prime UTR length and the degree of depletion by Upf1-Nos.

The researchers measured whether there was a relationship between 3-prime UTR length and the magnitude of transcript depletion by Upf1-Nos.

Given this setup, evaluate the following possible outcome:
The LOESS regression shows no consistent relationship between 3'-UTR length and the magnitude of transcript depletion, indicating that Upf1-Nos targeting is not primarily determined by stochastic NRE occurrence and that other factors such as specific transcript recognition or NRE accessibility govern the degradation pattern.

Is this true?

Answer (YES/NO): NO